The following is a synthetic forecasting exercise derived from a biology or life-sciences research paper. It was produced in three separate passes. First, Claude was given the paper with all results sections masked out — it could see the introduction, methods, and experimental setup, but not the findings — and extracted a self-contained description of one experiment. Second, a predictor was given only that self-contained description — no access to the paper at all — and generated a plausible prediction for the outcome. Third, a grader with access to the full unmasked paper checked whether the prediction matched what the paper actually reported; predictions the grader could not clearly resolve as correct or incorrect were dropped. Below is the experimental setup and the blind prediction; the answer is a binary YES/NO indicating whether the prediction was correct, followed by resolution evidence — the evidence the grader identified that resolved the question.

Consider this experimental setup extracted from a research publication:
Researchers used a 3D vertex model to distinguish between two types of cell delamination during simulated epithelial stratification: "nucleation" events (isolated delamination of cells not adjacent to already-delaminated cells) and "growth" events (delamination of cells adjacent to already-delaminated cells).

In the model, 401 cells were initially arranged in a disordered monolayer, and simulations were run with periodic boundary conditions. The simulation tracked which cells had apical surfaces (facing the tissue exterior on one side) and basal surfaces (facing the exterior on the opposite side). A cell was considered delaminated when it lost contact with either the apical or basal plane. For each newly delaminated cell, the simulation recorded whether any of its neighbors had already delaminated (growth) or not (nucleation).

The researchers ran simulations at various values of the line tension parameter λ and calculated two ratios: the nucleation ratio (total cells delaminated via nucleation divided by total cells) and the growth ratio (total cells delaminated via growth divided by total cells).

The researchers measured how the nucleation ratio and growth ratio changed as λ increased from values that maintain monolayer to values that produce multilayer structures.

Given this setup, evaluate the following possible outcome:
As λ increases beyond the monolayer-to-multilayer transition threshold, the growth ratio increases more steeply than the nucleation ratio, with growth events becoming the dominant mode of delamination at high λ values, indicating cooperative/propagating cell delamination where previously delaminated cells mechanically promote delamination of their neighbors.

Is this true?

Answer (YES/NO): YES